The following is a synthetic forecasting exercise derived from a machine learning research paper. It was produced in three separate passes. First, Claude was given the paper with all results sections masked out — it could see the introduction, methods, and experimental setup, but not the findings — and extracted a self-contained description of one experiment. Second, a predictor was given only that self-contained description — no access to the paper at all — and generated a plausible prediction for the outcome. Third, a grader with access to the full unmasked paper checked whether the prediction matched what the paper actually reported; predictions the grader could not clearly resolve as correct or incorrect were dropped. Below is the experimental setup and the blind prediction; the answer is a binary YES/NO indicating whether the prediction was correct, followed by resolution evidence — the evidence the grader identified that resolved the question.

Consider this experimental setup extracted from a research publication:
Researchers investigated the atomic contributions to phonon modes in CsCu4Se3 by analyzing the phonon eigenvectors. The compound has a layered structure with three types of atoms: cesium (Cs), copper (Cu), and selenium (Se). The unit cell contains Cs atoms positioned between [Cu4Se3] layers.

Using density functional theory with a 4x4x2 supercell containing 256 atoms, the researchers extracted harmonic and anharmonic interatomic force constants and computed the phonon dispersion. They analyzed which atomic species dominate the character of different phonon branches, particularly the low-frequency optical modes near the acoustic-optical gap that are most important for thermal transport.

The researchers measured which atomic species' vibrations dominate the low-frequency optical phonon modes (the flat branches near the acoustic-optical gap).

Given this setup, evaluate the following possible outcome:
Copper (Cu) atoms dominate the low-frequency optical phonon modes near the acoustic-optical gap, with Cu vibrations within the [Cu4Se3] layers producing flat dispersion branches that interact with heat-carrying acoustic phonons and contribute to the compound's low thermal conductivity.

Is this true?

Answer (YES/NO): YES